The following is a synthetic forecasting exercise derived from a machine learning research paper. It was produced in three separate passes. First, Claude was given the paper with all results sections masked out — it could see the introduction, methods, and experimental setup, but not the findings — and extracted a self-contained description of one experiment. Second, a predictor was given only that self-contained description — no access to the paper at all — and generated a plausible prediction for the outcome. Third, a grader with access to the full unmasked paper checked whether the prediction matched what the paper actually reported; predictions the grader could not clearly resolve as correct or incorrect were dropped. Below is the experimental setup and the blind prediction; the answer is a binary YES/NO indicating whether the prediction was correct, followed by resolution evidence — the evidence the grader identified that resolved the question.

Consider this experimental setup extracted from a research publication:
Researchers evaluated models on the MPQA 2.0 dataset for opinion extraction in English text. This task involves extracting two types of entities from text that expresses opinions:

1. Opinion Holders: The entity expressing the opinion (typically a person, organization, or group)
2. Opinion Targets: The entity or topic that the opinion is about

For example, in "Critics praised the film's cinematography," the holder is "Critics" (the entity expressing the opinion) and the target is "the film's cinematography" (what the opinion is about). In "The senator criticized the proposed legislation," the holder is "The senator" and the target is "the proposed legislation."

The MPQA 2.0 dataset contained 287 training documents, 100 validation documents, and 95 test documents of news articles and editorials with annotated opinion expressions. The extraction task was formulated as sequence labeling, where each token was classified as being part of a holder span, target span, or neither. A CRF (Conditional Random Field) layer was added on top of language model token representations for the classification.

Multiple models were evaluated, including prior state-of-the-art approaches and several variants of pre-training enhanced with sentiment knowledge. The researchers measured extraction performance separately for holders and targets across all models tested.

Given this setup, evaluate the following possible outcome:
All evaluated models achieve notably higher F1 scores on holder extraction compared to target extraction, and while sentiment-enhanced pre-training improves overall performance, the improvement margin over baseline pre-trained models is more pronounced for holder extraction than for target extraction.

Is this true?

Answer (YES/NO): NO